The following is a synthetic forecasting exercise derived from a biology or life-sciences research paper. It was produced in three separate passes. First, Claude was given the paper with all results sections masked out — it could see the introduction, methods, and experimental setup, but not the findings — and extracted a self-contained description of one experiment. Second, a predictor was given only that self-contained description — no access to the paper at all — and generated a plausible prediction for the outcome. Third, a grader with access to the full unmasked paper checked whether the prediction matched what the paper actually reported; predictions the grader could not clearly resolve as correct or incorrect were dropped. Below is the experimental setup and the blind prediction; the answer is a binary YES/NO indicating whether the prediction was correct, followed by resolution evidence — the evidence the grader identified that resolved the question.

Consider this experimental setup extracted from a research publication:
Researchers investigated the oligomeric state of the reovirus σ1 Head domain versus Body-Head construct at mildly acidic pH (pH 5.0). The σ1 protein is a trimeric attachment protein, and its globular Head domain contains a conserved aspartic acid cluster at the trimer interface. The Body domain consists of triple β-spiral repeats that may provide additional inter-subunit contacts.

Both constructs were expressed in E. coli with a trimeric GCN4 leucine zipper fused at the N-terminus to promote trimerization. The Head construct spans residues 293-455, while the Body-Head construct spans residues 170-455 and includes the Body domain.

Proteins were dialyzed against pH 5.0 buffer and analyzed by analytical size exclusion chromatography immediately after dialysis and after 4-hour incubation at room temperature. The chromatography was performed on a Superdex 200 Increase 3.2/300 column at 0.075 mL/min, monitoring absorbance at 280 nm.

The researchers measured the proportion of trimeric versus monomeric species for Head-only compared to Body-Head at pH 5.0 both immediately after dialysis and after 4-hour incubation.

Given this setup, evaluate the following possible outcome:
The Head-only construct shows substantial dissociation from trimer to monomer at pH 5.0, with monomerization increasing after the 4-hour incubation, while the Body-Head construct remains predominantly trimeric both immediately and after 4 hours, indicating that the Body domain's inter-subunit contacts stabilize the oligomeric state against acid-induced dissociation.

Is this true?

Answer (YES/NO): NO